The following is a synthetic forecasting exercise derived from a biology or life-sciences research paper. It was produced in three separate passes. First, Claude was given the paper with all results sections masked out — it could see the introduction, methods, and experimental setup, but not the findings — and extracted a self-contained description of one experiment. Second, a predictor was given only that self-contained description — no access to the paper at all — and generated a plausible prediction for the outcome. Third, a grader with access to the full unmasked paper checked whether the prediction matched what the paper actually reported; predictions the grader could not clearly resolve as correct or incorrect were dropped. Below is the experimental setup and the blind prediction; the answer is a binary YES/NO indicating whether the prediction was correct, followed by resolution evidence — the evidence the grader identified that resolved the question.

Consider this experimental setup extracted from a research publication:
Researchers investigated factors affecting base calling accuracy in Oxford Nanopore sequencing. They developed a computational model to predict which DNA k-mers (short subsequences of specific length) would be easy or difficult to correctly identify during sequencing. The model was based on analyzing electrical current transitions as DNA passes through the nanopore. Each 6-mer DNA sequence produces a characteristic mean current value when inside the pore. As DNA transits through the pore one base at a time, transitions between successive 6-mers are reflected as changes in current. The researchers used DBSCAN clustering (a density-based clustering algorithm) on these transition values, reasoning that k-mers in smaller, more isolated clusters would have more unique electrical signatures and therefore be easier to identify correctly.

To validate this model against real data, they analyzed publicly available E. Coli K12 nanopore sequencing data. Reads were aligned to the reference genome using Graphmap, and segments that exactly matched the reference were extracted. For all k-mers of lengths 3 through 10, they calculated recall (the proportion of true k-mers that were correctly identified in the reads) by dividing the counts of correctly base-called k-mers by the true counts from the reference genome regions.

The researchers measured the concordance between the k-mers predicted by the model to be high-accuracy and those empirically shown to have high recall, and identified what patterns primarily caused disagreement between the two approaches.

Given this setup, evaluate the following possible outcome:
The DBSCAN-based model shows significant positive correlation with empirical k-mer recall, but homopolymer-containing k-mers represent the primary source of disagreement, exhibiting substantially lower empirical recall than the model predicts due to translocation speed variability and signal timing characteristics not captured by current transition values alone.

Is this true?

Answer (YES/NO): NO